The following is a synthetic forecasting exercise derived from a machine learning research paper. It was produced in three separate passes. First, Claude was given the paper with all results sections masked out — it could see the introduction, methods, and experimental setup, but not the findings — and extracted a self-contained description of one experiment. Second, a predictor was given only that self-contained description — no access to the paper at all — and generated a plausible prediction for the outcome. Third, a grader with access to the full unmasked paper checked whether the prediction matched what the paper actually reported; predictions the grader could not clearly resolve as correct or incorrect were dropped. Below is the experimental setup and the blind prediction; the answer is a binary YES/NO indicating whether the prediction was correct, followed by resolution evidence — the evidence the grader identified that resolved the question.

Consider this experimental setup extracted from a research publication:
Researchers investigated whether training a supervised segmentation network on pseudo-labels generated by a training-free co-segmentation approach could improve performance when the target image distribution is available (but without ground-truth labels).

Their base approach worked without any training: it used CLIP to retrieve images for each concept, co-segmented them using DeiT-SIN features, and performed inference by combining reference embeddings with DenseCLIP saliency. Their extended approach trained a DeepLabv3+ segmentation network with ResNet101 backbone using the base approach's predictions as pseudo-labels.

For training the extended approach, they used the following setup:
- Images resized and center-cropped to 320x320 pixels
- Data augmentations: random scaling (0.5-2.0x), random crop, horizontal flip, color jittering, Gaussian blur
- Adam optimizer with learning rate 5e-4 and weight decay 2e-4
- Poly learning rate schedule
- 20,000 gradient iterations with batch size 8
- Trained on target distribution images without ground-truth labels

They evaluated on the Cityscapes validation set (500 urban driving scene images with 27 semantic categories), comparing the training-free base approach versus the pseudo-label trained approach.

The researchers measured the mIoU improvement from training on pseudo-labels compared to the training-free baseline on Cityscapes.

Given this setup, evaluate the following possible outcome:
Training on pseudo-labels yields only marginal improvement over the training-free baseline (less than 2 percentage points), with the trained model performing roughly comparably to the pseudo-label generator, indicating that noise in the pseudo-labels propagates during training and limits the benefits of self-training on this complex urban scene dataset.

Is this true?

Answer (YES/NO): NO